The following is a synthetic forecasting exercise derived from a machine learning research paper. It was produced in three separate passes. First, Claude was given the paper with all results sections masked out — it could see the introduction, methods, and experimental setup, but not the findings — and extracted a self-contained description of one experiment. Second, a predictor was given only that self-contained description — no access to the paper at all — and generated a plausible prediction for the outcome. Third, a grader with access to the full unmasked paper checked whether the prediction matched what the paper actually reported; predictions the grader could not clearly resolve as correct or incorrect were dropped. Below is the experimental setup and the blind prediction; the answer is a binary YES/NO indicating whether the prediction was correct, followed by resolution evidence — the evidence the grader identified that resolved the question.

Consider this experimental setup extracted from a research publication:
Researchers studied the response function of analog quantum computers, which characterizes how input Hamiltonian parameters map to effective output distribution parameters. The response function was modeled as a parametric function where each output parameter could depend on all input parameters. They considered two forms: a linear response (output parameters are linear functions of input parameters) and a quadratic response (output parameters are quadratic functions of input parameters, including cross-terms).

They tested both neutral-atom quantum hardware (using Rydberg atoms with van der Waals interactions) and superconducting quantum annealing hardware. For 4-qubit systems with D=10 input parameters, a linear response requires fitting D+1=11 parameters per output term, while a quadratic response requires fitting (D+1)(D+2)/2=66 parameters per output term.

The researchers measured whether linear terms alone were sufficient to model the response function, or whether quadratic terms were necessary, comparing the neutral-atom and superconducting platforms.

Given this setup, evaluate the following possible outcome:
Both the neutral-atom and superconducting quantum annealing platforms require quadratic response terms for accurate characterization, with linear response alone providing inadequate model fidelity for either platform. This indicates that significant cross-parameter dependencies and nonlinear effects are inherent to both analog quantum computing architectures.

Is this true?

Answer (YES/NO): NO